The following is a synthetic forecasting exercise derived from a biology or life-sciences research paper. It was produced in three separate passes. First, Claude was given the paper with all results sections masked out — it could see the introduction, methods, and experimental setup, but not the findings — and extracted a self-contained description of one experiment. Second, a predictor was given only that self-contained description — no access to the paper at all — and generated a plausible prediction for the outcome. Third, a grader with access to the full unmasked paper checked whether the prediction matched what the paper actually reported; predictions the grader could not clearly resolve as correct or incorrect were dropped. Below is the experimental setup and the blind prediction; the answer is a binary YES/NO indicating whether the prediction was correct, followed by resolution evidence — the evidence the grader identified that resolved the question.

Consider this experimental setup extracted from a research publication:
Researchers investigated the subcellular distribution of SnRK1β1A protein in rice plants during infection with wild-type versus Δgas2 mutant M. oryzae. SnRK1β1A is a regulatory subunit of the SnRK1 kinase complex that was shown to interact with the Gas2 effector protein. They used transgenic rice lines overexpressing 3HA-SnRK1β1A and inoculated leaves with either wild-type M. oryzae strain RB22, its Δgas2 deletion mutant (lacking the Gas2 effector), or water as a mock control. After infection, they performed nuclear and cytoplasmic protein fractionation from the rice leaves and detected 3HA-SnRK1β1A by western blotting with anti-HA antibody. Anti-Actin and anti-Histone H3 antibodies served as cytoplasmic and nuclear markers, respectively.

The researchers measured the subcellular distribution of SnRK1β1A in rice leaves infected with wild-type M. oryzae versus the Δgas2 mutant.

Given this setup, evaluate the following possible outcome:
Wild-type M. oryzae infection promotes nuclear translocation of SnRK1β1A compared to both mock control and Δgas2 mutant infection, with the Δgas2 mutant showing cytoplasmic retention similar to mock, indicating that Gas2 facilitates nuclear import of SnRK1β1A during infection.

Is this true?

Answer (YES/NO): YES